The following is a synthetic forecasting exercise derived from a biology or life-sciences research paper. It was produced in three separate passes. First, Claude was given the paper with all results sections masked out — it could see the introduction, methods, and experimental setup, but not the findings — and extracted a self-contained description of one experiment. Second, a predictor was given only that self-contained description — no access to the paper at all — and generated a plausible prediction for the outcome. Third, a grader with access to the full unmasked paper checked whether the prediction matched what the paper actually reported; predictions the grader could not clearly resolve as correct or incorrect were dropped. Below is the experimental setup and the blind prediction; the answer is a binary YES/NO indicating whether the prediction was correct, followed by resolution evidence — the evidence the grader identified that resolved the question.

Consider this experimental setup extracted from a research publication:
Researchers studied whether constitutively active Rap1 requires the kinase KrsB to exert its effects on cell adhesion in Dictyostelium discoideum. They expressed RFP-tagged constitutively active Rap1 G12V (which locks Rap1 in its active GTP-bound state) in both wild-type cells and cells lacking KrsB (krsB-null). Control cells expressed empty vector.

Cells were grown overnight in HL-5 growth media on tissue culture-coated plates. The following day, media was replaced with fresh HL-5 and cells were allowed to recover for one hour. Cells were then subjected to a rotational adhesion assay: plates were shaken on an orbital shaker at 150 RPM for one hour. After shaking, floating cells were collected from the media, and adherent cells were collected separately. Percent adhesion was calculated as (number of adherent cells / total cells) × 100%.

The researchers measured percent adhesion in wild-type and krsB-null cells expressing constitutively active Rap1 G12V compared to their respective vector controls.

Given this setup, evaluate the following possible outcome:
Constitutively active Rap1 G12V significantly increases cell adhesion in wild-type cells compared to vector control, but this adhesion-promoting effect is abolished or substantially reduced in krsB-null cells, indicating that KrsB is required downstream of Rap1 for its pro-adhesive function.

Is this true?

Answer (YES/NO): NO